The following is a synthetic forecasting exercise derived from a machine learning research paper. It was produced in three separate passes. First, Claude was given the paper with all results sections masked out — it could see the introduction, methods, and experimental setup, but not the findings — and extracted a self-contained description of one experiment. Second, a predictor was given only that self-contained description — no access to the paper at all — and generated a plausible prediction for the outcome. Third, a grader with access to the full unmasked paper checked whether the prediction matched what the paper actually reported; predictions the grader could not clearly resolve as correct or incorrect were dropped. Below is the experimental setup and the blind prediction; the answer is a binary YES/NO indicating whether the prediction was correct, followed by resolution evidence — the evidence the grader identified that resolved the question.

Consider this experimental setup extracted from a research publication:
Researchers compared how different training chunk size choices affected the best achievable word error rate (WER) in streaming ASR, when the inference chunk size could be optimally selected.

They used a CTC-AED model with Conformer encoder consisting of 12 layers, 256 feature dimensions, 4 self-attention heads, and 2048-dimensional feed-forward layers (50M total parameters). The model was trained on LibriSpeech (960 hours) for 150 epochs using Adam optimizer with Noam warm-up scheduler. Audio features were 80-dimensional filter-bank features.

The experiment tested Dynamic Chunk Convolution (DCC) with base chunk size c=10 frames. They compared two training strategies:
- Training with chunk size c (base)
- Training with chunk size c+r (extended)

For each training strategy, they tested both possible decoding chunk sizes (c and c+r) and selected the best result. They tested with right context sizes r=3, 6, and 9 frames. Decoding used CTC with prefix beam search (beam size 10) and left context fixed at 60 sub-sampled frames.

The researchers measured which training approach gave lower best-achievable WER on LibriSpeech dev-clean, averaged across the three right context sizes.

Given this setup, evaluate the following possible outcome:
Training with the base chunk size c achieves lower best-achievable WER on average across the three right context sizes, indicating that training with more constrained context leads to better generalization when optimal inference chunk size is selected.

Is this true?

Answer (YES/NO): YES